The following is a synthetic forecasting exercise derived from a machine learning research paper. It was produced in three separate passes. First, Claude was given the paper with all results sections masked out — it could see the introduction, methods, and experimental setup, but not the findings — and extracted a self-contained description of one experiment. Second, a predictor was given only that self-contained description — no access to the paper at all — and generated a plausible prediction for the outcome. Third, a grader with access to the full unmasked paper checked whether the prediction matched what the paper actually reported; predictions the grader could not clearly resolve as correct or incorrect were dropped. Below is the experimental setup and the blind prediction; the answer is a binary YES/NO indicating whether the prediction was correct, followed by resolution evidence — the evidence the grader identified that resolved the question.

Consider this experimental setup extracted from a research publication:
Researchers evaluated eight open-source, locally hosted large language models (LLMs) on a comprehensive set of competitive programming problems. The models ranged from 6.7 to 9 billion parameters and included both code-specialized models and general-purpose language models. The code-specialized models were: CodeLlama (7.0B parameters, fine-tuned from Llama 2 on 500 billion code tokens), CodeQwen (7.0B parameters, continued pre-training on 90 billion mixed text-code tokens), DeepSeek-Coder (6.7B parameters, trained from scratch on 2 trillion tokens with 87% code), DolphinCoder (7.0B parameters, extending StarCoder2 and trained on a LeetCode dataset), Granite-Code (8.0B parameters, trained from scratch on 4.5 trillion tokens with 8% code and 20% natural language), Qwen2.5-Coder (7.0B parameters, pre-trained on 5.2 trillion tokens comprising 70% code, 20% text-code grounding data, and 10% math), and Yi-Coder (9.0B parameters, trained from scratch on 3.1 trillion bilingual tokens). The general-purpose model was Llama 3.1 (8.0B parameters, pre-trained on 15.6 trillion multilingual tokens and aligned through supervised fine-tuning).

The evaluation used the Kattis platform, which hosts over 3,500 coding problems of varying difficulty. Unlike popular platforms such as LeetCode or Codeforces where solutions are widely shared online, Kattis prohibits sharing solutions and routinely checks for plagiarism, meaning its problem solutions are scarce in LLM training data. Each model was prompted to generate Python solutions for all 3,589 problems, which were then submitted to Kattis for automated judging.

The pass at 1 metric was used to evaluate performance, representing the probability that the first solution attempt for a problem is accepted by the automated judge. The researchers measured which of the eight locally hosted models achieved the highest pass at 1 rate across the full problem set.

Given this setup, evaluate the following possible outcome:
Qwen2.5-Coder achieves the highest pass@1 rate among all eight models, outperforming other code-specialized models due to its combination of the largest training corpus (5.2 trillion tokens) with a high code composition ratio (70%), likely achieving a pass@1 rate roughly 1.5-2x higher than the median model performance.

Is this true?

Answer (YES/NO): NO